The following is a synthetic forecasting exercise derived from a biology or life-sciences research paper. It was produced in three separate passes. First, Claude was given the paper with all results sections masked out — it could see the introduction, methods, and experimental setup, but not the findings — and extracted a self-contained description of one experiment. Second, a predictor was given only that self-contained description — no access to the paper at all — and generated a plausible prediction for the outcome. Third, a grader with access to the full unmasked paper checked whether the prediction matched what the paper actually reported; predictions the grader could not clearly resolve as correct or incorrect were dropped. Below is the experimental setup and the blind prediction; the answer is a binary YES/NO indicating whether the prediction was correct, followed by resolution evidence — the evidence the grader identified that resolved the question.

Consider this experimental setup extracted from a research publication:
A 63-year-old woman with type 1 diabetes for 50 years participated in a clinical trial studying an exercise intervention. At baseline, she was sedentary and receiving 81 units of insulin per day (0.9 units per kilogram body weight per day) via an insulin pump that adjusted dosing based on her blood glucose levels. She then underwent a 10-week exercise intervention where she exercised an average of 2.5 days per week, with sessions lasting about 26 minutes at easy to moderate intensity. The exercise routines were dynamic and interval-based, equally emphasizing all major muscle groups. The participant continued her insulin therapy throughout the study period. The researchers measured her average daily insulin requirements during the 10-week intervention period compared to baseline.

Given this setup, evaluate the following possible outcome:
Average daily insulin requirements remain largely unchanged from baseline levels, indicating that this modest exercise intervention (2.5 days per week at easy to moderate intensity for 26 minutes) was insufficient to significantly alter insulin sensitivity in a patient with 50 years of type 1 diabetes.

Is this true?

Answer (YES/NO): NO